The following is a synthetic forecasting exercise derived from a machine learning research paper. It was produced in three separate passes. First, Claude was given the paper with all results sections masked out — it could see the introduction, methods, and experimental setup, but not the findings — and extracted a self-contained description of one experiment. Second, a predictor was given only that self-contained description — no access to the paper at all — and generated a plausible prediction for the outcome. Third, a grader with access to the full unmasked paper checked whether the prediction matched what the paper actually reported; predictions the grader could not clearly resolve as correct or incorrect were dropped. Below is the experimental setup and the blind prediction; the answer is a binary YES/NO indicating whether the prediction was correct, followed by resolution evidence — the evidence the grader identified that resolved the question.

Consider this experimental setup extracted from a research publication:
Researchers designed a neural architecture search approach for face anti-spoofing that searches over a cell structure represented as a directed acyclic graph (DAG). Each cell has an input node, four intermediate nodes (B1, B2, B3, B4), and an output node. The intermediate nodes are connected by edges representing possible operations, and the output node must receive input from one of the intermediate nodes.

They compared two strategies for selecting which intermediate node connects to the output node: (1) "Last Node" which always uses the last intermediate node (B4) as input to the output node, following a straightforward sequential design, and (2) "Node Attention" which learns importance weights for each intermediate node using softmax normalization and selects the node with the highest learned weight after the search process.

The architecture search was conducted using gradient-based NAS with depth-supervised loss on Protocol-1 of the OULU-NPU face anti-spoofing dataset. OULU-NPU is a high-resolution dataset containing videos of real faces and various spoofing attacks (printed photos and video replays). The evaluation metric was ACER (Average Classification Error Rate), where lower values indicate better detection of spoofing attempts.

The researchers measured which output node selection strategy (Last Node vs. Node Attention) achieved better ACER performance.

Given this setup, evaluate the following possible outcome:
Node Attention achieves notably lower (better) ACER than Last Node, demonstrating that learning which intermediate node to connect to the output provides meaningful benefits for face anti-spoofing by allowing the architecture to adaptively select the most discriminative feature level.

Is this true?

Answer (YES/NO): YES